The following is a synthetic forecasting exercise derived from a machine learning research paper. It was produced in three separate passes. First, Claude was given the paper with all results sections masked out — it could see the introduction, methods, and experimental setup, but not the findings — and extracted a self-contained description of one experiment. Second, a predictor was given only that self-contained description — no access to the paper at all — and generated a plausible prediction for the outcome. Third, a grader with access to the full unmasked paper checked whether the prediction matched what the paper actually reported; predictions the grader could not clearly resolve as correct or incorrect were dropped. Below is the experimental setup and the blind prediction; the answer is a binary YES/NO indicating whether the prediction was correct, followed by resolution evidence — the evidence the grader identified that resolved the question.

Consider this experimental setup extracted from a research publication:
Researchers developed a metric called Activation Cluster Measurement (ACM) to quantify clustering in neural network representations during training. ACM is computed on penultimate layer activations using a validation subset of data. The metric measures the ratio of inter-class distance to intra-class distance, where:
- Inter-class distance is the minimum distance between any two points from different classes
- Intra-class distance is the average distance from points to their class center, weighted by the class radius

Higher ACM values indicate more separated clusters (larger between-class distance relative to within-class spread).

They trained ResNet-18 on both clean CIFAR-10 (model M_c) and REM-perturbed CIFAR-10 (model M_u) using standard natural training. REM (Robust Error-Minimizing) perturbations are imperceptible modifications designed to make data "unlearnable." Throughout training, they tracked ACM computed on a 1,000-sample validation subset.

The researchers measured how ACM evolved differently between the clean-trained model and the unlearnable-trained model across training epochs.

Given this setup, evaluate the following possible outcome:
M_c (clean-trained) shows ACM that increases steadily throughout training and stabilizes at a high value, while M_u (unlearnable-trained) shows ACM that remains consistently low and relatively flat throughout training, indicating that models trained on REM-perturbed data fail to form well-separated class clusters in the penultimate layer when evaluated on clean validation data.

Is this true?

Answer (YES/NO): NO